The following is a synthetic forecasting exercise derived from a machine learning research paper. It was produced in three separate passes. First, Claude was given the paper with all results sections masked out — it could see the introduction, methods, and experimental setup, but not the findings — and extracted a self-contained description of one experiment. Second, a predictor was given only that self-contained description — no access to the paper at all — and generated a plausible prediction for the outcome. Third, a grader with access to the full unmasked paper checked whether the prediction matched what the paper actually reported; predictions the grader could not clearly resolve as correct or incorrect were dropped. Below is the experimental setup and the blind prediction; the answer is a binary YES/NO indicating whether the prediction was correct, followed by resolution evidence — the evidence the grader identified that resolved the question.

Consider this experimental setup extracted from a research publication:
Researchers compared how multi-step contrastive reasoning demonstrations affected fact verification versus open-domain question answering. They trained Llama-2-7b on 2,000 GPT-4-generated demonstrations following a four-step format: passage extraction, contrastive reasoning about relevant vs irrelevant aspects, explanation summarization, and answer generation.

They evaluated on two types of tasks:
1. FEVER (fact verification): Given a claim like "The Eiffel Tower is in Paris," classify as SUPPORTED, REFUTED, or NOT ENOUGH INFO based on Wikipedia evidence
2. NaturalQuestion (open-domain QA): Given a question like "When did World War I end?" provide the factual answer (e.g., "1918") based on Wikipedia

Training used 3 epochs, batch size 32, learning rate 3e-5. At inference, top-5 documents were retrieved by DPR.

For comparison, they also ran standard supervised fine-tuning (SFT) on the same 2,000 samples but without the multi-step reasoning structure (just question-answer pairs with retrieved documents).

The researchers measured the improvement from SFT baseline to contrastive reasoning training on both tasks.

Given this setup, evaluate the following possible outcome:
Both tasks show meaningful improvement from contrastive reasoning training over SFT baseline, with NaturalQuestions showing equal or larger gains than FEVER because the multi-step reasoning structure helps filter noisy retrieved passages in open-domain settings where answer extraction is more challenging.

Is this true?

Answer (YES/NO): NO